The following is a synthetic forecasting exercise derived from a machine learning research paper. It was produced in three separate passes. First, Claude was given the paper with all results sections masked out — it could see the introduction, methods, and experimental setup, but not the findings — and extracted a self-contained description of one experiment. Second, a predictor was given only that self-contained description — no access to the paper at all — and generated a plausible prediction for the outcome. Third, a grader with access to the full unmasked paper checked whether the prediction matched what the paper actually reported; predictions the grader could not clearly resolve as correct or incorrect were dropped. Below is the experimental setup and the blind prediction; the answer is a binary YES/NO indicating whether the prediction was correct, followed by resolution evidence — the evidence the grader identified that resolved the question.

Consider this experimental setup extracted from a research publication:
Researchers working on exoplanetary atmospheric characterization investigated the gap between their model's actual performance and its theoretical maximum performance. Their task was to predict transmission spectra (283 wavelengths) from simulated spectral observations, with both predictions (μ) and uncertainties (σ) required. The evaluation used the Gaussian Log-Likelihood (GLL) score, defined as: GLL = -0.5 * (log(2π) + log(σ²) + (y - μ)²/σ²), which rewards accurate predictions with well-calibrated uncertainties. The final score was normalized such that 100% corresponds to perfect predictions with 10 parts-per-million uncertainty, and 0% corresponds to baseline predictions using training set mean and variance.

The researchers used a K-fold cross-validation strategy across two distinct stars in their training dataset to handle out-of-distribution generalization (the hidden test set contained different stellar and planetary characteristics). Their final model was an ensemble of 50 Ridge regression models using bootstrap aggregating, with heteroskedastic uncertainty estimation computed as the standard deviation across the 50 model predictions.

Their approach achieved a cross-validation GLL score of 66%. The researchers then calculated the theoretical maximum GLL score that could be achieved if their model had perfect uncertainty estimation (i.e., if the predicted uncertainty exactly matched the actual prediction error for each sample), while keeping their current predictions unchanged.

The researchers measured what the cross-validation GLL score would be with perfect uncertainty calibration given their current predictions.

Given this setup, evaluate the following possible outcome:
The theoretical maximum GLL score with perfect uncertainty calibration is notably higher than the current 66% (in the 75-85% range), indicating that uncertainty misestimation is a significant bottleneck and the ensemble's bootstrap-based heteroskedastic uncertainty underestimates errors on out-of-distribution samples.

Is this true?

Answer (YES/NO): YES